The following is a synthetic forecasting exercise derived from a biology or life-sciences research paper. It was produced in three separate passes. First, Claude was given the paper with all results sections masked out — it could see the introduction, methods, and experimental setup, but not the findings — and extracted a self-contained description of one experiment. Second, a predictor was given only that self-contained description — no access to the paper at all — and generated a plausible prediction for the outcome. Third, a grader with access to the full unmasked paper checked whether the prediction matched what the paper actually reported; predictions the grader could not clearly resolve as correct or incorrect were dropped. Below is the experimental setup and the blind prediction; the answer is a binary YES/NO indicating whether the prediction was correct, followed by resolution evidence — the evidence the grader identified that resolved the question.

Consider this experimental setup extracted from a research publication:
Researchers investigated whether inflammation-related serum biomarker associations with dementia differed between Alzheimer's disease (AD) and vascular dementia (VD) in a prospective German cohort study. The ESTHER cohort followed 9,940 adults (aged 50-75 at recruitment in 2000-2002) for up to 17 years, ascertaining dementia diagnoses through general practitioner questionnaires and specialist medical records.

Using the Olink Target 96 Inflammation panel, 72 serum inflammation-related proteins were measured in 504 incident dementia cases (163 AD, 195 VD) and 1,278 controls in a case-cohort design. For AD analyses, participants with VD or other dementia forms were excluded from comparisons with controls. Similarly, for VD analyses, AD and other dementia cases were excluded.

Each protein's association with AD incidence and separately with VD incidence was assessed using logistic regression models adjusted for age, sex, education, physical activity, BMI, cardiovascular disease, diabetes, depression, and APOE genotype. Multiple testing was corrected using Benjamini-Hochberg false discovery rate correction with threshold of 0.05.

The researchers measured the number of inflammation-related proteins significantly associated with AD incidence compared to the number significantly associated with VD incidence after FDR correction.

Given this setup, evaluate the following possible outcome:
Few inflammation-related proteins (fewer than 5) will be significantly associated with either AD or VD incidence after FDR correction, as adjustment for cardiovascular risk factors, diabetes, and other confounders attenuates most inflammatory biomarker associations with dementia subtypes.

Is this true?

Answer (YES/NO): NO